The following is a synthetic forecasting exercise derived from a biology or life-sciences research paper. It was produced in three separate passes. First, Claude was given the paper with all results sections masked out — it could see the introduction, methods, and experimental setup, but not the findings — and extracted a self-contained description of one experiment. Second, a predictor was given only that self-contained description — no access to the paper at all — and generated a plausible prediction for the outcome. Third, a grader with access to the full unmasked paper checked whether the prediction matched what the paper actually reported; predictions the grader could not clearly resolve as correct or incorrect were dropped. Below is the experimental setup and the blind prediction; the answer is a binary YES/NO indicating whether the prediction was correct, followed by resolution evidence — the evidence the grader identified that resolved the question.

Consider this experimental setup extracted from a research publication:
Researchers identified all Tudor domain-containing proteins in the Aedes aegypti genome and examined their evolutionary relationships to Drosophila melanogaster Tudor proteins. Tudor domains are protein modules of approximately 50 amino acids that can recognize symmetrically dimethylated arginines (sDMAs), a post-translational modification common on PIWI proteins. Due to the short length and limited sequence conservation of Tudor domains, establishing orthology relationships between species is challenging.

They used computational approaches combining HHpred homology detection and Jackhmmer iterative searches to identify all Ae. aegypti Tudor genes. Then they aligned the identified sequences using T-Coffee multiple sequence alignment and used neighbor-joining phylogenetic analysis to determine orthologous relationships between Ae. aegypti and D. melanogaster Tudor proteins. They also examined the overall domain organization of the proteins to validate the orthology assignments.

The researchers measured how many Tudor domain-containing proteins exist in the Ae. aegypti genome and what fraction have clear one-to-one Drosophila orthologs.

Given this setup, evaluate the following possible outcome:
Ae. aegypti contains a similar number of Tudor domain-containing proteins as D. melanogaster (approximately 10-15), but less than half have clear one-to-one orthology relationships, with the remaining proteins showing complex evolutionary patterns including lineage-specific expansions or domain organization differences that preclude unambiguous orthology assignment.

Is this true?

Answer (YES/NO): NO